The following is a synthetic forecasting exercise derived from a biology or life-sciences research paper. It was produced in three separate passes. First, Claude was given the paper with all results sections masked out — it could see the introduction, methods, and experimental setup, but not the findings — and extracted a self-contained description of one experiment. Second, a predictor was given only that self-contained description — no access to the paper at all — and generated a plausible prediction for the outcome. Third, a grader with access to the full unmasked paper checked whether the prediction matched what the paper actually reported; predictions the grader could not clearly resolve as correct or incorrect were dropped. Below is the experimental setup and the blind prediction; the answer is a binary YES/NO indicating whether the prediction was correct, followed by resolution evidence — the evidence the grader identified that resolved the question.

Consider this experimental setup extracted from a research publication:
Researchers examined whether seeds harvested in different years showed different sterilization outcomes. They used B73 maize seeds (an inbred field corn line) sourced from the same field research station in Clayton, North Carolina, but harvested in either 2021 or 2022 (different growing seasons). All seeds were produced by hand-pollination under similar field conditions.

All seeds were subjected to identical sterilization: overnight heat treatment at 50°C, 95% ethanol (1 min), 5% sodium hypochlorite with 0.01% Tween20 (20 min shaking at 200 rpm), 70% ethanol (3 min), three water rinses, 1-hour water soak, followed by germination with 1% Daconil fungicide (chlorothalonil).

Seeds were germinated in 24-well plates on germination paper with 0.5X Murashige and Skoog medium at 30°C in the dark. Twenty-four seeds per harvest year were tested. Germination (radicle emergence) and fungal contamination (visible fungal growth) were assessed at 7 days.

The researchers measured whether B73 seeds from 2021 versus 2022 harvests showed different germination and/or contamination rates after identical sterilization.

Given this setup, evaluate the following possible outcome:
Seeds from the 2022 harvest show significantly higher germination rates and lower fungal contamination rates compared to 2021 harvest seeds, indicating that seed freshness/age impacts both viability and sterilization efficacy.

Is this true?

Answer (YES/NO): NO